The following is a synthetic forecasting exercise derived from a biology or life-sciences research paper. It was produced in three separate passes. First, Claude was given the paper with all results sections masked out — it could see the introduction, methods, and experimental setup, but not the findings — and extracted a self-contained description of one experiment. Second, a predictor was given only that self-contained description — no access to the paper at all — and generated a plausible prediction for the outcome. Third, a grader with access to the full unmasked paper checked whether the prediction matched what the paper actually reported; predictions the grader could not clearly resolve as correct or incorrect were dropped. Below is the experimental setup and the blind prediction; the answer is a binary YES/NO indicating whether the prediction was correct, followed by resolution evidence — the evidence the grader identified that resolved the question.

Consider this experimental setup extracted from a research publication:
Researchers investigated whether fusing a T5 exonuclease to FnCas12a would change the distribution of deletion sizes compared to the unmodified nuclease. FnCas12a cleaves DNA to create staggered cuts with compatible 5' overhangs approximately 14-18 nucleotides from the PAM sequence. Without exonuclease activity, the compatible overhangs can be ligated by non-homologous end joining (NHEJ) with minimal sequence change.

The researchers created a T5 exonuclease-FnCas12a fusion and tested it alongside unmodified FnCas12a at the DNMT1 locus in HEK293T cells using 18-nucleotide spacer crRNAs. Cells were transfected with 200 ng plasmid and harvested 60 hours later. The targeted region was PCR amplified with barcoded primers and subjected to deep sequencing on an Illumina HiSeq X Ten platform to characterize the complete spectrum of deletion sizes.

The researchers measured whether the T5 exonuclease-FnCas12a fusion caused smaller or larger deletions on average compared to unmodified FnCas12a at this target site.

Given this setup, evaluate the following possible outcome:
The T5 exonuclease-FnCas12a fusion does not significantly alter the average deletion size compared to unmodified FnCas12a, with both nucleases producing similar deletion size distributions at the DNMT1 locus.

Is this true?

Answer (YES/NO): NO